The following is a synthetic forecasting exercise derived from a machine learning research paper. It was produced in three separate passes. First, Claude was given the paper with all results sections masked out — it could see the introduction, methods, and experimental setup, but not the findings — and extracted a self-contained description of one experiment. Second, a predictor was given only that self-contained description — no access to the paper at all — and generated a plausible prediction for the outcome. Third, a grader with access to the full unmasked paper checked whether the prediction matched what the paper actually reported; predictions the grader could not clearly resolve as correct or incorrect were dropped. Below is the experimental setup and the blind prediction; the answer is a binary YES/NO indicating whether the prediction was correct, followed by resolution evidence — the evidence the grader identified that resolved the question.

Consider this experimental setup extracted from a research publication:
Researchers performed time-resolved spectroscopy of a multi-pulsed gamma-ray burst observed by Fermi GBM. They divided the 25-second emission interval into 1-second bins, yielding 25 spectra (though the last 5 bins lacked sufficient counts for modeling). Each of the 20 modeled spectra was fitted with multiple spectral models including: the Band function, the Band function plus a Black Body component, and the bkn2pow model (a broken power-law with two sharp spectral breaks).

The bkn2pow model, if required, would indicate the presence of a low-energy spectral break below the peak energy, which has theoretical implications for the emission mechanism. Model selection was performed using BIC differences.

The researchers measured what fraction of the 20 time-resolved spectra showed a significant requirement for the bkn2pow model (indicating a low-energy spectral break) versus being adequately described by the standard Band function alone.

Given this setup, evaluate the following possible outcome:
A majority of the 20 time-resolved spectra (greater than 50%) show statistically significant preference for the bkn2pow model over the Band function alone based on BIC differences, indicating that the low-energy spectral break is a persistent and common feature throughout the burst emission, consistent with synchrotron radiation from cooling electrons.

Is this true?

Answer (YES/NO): NO